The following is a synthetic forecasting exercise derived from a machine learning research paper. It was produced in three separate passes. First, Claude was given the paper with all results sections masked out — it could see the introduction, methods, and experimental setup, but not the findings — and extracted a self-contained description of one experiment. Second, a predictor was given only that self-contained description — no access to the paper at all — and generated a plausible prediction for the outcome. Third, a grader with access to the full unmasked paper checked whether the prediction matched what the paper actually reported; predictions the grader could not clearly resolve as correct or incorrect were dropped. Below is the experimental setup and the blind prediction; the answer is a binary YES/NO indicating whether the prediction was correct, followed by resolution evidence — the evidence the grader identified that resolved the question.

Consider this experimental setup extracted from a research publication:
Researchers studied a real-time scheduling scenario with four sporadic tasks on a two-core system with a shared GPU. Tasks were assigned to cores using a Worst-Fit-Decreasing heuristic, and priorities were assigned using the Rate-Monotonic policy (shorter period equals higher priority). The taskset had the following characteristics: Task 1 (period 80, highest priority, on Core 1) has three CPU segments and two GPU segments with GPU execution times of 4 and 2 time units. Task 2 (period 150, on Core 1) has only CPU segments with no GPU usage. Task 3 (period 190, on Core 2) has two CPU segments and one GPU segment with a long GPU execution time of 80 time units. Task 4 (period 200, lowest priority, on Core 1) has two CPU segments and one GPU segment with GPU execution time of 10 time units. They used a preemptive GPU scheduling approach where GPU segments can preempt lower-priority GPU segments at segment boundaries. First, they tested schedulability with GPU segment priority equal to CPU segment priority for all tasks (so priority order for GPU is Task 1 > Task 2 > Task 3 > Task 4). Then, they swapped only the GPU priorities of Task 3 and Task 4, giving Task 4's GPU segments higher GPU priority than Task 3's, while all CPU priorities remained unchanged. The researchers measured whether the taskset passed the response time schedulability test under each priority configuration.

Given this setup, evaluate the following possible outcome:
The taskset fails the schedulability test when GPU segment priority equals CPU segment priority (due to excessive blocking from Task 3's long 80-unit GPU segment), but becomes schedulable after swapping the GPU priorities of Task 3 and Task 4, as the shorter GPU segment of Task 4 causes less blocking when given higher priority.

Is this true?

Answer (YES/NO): YES